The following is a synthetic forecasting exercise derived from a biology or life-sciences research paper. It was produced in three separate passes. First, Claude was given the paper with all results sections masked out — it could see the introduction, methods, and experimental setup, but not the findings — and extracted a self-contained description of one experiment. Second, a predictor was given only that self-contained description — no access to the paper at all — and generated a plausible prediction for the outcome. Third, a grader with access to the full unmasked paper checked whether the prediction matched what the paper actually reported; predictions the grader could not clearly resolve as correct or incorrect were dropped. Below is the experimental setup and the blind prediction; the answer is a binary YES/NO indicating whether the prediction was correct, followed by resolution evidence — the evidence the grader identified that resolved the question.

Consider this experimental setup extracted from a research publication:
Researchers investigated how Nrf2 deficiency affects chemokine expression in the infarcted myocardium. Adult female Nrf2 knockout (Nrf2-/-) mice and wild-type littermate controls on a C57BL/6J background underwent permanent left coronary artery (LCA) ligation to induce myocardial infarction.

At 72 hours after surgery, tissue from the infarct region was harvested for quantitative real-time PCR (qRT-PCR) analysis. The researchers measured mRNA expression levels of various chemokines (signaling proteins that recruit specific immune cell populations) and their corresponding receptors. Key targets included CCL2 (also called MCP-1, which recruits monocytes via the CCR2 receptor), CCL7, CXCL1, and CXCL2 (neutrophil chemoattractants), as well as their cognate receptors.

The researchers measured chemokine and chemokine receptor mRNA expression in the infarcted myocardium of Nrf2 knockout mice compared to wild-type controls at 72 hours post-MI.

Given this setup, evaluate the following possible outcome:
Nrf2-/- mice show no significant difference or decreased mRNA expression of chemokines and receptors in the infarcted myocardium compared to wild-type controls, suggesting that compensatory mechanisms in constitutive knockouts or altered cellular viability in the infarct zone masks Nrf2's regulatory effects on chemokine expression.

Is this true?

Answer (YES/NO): NO